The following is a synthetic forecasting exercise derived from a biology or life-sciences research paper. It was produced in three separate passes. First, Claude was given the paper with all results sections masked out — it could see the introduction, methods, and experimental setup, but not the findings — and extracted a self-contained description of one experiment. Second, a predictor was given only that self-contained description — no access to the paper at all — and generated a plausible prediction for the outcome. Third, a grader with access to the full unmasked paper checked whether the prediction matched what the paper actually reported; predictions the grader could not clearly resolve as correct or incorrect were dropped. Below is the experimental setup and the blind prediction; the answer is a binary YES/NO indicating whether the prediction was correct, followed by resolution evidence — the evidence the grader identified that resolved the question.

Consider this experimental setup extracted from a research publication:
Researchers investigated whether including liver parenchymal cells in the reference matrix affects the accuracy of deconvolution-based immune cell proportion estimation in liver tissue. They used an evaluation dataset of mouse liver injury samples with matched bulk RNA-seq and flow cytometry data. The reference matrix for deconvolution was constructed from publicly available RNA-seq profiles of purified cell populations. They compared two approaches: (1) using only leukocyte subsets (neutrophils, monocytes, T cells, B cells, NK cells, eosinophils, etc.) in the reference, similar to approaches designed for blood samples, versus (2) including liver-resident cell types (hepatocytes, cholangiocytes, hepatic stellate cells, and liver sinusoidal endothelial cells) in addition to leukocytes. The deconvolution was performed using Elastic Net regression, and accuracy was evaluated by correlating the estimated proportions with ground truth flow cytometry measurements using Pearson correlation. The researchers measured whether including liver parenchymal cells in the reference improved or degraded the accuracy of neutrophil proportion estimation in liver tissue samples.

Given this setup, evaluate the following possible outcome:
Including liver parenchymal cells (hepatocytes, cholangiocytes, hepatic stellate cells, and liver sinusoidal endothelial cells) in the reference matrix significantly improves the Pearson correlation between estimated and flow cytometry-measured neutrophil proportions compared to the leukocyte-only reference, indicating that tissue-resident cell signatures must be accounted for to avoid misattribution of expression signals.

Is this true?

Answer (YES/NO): NO